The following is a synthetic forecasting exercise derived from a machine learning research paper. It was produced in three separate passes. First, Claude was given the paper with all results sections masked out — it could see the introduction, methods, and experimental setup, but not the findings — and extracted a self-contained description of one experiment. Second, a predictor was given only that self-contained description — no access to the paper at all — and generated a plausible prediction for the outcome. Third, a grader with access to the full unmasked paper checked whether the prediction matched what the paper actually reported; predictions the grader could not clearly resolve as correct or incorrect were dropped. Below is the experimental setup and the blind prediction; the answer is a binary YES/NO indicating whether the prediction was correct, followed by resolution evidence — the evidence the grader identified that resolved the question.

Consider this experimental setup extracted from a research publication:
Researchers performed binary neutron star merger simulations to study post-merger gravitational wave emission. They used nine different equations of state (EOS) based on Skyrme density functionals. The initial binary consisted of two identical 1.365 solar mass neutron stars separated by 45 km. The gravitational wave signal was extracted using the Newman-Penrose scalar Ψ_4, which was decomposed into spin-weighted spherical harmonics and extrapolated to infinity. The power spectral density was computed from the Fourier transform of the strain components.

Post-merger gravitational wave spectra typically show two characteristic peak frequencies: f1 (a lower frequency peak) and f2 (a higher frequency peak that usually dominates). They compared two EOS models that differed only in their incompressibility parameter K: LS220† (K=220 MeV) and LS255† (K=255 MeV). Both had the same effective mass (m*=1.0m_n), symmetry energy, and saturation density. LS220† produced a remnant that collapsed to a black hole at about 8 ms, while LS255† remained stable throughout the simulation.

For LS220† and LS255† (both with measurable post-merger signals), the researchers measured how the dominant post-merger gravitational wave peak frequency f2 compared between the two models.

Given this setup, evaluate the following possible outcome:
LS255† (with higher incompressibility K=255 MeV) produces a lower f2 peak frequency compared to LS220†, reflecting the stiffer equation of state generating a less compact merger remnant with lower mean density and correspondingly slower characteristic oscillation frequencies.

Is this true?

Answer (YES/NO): YES